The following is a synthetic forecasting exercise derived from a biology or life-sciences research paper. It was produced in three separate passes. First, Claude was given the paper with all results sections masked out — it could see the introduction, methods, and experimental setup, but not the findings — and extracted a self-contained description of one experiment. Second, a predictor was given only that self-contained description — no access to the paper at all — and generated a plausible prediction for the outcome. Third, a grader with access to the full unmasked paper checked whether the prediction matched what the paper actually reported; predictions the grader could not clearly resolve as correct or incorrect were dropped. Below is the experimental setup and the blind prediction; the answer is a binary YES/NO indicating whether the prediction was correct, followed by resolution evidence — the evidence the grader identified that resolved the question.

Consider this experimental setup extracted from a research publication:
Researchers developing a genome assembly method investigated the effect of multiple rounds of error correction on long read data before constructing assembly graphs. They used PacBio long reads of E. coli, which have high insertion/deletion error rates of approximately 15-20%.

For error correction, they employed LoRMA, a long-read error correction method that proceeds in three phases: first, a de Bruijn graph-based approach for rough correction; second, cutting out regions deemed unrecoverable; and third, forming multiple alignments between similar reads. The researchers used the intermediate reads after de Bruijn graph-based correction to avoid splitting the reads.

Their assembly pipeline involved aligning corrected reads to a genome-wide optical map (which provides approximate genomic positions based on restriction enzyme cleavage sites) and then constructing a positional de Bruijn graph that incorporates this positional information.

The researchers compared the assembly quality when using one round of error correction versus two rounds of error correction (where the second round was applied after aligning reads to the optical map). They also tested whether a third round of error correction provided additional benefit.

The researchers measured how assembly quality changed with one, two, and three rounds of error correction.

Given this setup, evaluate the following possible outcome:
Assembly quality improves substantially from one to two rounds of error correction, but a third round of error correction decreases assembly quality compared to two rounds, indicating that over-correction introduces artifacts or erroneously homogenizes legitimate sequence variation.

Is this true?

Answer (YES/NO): NO